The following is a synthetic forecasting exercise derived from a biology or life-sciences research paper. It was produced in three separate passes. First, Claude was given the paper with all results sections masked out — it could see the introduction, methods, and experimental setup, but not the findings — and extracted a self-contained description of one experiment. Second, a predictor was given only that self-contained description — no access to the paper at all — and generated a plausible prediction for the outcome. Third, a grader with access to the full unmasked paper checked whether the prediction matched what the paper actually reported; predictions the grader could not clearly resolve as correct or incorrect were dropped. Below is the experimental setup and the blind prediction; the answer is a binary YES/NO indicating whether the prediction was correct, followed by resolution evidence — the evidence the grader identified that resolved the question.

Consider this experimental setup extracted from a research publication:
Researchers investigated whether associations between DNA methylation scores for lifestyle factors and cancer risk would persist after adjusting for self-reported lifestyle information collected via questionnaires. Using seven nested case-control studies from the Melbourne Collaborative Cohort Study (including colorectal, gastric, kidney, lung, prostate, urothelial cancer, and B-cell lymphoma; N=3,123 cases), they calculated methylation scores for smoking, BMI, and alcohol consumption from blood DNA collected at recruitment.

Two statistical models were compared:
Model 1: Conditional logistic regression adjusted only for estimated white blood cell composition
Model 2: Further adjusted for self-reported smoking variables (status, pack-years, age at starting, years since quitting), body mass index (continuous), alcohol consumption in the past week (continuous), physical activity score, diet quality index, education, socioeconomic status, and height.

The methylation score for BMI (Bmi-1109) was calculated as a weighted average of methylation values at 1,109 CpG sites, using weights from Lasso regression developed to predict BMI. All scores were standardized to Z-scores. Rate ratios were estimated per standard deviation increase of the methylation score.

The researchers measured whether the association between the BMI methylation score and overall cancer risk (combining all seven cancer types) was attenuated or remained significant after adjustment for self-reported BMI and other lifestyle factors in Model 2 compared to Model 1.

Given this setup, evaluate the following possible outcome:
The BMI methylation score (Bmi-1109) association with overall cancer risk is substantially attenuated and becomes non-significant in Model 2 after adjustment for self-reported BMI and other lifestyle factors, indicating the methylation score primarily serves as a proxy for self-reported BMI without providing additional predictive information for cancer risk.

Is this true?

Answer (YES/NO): YES